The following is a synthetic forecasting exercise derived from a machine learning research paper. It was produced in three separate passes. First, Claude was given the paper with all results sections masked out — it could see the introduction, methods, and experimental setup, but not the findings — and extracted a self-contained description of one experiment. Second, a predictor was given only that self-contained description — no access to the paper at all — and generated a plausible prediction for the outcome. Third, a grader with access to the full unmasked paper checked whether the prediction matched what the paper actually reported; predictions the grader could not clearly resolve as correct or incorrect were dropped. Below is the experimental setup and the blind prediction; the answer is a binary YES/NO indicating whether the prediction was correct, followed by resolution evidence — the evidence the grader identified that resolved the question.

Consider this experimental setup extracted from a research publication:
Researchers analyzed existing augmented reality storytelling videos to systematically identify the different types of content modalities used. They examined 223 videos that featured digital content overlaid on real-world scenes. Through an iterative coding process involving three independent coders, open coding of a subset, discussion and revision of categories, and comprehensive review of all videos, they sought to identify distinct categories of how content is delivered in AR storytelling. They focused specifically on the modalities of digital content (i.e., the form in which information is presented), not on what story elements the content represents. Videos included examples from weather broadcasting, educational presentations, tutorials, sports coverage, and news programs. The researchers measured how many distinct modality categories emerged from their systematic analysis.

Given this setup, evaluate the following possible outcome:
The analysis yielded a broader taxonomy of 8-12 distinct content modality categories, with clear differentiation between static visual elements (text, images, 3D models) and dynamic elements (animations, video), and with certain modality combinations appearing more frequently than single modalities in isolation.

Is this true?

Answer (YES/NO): NO